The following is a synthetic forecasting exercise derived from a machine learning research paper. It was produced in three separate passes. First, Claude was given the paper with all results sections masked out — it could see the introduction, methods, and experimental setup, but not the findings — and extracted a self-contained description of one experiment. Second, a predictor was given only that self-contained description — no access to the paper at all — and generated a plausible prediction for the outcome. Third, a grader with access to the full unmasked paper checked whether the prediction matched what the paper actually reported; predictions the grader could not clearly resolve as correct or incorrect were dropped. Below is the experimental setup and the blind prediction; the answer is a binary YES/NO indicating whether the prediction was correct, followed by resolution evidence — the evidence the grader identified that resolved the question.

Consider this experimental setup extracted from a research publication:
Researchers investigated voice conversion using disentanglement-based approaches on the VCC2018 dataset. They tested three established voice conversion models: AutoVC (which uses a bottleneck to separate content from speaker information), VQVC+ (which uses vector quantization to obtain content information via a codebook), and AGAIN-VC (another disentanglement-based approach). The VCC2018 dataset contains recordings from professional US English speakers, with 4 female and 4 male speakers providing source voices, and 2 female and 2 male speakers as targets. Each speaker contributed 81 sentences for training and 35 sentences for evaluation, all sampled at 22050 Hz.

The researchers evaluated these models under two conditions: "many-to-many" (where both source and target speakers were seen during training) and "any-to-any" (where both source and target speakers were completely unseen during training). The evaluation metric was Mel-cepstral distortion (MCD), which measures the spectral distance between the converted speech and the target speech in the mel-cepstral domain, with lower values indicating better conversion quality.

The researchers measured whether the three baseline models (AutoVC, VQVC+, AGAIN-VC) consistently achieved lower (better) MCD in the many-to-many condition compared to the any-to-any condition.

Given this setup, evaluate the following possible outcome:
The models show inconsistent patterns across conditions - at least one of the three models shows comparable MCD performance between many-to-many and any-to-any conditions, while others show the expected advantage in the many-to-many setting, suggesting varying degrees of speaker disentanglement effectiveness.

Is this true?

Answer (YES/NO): NO